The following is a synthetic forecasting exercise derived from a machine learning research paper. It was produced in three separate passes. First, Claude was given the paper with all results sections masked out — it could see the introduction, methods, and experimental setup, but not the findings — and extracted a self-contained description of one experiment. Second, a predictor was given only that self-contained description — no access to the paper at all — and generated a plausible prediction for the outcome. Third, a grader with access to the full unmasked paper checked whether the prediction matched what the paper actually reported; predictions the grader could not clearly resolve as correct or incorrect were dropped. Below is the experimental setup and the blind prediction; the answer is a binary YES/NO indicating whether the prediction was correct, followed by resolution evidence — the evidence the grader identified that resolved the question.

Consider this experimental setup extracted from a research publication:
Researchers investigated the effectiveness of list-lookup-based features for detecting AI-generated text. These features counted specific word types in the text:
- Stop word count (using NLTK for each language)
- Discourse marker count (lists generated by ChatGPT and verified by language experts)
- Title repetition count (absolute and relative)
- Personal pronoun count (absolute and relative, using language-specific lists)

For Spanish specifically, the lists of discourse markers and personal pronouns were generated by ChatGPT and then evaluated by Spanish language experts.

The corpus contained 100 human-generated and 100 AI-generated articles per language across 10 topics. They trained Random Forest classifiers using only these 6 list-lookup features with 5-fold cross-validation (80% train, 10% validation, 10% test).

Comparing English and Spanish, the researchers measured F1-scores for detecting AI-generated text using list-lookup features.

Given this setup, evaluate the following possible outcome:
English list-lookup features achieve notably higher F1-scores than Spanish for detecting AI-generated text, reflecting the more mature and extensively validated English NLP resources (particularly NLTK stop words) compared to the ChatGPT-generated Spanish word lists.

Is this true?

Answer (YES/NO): NO